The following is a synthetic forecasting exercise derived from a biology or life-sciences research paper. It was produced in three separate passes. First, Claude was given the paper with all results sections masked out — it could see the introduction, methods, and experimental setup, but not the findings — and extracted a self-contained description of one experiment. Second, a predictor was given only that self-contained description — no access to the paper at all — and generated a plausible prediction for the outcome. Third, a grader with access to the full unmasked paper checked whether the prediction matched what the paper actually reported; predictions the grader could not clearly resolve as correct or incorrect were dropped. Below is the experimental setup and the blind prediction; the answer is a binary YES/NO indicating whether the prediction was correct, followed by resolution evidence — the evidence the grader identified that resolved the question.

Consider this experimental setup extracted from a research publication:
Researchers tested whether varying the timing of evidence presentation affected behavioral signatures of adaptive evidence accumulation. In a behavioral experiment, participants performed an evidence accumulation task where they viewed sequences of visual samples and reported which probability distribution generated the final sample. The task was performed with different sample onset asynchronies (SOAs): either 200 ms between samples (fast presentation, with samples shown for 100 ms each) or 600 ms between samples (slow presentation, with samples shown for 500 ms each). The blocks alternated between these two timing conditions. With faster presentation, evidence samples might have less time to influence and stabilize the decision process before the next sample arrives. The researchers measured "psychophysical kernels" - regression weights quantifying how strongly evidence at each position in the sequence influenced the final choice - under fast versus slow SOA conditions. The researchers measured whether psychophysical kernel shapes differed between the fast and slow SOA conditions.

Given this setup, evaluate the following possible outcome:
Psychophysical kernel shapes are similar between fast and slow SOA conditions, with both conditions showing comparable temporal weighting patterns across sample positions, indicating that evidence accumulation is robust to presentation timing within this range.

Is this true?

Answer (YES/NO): YES